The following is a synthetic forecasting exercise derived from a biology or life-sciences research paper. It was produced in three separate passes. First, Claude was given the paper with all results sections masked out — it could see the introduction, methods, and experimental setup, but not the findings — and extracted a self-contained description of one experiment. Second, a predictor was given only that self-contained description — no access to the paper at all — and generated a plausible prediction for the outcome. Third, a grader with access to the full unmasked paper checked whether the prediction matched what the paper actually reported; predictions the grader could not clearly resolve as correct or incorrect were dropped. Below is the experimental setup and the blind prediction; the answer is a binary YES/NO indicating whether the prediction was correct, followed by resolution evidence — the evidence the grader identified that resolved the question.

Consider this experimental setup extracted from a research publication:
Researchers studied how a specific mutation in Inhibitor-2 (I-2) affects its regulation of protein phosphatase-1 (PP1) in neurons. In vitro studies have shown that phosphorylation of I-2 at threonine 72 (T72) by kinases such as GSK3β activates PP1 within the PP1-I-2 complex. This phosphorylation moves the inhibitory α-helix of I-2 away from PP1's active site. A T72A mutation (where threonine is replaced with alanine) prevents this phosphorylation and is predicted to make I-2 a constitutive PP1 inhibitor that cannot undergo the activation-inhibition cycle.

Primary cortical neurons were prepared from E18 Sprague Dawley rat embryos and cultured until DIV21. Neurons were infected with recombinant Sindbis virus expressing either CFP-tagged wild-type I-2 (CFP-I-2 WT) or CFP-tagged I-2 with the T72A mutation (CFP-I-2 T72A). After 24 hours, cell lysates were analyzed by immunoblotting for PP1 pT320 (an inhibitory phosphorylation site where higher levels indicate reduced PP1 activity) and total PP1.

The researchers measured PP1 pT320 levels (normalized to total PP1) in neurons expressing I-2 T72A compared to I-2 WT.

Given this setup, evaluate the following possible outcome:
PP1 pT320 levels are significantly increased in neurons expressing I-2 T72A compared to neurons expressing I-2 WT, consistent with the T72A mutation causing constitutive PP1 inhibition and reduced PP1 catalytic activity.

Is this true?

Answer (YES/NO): YES